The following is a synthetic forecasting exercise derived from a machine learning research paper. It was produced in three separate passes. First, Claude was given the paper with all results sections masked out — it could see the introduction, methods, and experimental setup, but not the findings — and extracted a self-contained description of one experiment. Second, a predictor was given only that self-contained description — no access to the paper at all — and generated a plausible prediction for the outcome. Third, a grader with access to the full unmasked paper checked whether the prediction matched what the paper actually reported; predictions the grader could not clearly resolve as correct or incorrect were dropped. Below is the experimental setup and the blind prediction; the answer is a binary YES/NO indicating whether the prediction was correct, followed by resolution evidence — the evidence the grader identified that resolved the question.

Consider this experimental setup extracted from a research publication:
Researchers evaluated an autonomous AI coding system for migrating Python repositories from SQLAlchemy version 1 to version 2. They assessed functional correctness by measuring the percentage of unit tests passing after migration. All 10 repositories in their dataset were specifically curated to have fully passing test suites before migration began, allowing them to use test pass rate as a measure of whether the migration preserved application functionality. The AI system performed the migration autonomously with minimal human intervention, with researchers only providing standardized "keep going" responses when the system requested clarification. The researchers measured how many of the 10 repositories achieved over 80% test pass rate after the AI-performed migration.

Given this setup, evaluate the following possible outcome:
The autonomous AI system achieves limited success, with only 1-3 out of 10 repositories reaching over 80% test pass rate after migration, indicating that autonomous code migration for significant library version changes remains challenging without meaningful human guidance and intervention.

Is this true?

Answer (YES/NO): NO